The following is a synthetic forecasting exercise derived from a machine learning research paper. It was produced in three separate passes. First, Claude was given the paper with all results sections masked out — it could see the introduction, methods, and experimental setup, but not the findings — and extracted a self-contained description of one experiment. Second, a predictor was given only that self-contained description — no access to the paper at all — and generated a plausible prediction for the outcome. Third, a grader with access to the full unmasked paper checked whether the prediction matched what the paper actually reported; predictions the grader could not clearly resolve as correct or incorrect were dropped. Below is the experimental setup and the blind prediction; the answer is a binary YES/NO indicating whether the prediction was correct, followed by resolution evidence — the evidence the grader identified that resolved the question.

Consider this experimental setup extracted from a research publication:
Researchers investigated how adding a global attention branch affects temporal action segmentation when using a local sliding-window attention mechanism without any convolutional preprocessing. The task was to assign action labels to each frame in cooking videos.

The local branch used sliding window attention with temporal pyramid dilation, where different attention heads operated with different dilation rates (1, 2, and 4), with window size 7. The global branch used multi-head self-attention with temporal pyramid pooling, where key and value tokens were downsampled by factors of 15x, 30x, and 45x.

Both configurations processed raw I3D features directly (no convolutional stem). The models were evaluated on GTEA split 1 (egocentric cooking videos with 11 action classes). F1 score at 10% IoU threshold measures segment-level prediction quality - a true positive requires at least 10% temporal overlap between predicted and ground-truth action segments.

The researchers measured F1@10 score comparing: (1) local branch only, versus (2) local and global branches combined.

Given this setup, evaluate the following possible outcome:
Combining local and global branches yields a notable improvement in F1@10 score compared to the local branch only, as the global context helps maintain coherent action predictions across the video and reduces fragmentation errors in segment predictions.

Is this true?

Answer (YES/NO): NO